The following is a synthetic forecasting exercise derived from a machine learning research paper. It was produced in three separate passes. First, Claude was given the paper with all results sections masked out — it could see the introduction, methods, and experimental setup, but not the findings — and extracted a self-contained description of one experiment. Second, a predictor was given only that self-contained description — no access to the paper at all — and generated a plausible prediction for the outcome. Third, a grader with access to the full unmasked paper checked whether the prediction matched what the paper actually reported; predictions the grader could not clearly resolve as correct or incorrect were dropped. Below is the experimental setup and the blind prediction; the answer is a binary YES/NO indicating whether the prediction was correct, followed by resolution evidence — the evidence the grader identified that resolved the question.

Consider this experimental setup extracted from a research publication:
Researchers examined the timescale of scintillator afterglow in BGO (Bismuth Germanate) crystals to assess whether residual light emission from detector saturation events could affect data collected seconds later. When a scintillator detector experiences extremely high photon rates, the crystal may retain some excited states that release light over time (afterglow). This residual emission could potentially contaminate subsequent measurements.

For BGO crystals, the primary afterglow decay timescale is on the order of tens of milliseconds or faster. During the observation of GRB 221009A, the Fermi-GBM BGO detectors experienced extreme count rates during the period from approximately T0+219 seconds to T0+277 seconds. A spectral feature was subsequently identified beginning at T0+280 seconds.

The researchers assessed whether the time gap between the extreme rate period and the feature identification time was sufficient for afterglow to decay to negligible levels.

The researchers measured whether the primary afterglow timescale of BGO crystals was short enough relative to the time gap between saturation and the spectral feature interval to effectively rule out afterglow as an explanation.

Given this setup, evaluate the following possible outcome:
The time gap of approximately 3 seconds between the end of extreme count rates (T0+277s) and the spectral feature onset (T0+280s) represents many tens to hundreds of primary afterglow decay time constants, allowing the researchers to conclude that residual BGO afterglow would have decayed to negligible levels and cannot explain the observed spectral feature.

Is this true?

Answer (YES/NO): YES